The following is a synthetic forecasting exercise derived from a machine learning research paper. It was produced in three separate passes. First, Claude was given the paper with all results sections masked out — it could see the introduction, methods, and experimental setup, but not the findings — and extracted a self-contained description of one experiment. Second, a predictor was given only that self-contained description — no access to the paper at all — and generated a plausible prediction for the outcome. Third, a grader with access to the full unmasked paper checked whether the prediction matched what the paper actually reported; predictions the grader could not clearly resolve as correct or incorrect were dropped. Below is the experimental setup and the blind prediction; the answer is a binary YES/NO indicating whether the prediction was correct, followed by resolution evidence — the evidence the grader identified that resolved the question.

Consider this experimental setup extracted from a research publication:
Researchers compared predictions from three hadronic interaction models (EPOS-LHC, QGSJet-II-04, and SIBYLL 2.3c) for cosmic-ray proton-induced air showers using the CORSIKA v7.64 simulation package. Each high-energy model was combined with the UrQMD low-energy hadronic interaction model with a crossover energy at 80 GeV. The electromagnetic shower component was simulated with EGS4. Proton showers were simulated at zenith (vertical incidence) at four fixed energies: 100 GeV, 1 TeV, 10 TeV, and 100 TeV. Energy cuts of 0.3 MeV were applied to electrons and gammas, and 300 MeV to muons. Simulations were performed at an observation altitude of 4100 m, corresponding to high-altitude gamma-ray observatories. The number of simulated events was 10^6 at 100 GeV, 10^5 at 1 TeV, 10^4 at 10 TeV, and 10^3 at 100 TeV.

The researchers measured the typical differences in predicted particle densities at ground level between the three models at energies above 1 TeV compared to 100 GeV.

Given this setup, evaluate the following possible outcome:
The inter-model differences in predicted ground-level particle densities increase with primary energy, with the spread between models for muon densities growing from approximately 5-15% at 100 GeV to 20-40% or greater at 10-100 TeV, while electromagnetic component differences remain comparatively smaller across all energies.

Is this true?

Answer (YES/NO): NO